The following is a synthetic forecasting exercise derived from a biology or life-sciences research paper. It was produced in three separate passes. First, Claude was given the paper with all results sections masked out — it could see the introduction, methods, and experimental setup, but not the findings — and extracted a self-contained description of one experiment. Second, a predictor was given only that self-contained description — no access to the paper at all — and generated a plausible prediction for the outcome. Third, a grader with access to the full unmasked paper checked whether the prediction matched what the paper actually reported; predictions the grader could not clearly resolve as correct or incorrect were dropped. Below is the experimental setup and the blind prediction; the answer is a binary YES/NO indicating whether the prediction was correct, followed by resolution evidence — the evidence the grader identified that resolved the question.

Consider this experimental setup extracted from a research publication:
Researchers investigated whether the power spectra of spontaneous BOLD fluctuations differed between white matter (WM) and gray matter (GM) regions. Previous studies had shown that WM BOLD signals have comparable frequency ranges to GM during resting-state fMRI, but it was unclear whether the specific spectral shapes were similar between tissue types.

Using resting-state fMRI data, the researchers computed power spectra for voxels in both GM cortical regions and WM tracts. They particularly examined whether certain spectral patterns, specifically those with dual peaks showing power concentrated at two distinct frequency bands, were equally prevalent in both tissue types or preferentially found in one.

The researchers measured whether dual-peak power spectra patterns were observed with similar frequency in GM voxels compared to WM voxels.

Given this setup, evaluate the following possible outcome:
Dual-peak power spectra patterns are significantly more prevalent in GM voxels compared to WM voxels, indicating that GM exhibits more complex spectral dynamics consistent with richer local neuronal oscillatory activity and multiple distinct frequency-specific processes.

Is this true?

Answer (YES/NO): NO